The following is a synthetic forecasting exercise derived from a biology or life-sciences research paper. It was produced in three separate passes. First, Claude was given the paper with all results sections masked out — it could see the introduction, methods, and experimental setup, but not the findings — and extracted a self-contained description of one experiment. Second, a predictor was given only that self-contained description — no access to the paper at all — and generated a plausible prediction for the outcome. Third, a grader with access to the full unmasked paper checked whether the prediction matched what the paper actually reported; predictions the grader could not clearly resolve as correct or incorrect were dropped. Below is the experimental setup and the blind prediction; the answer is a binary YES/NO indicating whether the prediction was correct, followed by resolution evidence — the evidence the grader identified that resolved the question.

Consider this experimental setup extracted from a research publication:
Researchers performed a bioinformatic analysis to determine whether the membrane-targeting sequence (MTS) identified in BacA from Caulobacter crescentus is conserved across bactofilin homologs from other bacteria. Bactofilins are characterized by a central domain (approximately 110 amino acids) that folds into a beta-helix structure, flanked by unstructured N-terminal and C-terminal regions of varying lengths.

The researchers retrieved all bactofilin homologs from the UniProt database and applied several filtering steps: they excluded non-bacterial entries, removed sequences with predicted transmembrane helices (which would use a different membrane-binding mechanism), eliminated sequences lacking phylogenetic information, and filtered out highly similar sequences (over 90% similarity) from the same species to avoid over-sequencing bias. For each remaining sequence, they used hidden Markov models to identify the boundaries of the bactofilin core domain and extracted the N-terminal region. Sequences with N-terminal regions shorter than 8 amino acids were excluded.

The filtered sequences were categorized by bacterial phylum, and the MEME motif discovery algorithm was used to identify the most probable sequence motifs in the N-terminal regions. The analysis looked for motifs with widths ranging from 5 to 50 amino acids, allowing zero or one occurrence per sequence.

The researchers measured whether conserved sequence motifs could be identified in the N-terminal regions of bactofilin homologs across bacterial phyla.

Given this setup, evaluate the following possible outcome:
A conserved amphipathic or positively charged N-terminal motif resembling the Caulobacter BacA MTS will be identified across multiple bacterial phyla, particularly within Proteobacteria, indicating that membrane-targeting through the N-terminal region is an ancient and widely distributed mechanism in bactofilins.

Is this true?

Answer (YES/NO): YES